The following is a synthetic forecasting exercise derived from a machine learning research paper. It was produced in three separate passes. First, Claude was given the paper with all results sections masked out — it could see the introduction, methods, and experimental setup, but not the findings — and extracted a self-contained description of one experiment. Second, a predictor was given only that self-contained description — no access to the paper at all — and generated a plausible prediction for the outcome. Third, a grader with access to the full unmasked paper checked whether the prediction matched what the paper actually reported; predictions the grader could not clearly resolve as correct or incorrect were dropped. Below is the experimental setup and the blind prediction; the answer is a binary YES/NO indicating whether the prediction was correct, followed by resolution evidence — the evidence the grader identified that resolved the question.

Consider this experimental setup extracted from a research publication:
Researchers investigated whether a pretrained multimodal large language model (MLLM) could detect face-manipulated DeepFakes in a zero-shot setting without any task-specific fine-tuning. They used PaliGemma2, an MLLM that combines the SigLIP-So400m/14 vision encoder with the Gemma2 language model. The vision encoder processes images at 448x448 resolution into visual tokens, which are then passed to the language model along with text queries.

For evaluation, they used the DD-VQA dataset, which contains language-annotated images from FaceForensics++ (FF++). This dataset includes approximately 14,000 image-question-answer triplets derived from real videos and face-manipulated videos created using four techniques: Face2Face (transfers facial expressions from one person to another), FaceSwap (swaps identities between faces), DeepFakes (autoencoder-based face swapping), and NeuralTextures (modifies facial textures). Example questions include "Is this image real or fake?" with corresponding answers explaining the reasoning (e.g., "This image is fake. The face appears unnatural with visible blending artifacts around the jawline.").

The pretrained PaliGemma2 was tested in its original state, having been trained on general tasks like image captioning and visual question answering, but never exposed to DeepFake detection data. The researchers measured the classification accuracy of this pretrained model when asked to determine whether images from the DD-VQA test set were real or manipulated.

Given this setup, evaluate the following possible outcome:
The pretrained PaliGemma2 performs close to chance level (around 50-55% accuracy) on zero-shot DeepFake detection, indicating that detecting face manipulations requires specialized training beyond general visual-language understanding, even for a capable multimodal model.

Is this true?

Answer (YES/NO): NO